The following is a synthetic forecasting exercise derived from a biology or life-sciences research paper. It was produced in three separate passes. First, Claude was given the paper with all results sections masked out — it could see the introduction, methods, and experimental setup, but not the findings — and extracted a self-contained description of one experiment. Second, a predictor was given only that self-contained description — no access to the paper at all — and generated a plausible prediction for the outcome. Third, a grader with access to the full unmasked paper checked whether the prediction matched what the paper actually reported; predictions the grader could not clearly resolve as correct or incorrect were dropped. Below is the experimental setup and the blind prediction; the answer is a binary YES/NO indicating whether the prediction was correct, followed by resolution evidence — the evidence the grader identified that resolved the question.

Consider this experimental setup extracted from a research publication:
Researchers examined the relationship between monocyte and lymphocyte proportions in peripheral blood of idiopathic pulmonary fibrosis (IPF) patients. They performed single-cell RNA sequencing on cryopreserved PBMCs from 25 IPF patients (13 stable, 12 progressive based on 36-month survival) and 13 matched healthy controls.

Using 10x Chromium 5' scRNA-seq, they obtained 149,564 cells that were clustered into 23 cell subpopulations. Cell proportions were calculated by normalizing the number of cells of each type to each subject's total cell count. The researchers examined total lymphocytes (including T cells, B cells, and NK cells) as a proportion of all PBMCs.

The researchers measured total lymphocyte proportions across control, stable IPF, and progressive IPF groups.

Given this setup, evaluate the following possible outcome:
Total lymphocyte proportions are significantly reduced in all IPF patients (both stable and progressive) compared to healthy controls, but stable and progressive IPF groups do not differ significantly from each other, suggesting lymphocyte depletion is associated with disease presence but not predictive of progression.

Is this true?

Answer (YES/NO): NO